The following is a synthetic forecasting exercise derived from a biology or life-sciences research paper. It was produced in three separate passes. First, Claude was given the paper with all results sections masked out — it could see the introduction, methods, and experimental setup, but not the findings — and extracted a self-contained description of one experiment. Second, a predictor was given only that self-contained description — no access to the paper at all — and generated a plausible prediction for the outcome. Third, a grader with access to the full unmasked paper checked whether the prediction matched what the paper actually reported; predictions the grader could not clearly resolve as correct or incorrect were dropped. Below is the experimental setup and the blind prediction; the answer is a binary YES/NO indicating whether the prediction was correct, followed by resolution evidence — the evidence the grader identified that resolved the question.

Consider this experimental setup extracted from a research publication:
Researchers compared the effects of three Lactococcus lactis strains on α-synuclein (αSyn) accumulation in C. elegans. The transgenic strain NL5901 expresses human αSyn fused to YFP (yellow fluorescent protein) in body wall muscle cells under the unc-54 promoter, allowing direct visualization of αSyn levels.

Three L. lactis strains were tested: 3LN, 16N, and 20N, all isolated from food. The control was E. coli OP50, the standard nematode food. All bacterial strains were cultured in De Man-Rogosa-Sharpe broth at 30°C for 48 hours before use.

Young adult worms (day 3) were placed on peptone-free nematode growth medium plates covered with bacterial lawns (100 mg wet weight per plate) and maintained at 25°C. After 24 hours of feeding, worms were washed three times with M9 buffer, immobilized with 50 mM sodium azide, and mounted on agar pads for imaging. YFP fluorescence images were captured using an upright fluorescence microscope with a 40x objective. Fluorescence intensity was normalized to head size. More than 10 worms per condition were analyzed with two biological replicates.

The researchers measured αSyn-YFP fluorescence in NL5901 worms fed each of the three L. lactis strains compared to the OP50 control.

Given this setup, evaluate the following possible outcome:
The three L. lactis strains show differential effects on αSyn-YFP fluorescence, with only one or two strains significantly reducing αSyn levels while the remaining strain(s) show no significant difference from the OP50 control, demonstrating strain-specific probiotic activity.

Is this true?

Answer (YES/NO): NO